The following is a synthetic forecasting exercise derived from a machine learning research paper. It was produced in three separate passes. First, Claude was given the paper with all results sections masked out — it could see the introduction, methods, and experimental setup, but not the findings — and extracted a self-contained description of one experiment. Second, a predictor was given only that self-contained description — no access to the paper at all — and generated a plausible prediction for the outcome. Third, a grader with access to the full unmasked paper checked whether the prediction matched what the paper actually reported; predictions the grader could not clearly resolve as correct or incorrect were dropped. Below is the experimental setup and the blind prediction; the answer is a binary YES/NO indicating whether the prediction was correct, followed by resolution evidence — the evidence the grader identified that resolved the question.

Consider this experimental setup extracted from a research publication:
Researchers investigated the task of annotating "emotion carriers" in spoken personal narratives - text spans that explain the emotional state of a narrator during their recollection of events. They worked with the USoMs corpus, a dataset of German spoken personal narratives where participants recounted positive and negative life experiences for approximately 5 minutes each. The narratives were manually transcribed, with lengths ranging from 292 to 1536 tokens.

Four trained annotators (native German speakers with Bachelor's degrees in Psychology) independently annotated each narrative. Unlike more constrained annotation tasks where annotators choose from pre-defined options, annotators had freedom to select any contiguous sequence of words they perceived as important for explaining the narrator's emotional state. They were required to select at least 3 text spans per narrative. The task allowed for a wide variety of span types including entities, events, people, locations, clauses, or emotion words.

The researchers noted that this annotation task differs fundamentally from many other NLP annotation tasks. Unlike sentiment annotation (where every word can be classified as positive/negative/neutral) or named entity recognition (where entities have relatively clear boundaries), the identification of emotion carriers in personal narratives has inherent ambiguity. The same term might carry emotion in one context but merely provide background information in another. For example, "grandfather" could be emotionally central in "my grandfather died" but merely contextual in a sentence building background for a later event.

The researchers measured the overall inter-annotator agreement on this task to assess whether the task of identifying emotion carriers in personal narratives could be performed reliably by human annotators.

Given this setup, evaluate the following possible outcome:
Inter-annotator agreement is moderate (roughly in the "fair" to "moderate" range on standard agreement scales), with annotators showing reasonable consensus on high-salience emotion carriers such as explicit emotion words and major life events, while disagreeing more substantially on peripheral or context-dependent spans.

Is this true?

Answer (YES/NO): YES